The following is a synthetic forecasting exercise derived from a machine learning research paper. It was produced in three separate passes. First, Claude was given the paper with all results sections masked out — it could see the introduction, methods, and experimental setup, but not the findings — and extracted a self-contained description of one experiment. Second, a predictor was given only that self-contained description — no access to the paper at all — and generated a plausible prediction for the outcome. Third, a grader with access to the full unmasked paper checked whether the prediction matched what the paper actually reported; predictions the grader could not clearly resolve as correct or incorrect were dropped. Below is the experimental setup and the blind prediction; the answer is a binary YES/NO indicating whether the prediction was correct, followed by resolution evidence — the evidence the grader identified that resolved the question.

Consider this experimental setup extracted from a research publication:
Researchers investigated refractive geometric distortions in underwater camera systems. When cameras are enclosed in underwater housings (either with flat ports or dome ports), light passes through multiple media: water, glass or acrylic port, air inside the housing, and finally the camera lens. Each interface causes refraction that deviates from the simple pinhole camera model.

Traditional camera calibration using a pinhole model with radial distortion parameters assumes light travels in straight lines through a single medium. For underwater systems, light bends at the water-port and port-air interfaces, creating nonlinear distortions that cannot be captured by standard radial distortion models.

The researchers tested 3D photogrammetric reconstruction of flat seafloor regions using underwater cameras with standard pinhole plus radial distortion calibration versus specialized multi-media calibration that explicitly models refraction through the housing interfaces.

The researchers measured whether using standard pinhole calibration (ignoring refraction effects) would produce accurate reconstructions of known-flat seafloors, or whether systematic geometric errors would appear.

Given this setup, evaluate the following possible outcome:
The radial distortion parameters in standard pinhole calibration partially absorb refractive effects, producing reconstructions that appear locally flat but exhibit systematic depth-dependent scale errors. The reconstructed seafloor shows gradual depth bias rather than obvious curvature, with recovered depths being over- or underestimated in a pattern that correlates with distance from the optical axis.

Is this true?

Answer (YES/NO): NO